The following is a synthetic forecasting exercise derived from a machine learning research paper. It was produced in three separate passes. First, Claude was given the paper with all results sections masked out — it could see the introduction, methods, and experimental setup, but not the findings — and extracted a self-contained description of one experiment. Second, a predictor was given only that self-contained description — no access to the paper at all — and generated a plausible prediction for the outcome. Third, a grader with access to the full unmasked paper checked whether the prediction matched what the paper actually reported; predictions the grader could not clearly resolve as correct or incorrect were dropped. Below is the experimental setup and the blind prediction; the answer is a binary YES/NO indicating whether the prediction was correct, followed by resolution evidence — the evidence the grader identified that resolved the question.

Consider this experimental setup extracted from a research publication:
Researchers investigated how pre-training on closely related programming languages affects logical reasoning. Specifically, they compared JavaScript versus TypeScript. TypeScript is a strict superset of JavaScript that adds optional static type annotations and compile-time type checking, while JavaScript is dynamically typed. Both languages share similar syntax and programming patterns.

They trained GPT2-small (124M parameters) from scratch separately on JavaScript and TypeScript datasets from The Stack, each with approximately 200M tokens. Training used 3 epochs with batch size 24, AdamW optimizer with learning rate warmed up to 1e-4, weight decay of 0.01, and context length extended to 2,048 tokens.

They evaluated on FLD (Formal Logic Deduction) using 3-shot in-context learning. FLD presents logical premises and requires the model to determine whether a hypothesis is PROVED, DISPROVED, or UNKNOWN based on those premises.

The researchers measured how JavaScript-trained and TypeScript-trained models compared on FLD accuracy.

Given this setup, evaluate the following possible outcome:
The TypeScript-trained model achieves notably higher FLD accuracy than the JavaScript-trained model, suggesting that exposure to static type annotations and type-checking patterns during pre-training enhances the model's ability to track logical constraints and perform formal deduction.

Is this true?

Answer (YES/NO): NO